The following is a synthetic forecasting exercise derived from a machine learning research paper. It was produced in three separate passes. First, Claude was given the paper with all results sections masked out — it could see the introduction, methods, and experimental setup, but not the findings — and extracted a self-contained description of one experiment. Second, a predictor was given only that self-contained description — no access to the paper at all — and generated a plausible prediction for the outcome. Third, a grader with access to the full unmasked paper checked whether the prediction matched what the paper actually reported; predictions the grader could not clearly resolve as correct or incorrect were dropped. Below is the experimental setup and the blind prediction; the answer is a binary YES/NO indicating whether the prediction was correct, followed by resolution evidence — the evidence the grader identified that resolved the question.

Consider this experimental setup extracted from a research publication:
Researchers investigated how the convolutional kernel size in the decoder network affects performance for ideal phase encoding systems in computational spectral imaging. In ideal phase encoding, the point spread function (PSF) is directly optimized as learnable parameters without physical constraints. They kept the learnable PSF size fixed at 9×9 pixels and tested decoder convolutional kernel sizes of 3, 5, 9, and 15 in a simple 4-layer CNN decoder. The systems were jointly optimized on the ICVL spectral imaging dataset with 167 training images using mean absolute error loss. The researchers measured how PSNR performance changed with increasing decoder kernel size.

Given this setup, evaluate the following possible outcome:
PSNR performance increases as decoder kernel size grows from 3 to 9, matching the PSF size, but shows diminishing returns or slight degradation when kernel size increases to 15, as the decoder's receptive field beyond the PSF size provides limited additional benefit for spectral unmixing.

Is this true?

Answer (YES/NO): NO